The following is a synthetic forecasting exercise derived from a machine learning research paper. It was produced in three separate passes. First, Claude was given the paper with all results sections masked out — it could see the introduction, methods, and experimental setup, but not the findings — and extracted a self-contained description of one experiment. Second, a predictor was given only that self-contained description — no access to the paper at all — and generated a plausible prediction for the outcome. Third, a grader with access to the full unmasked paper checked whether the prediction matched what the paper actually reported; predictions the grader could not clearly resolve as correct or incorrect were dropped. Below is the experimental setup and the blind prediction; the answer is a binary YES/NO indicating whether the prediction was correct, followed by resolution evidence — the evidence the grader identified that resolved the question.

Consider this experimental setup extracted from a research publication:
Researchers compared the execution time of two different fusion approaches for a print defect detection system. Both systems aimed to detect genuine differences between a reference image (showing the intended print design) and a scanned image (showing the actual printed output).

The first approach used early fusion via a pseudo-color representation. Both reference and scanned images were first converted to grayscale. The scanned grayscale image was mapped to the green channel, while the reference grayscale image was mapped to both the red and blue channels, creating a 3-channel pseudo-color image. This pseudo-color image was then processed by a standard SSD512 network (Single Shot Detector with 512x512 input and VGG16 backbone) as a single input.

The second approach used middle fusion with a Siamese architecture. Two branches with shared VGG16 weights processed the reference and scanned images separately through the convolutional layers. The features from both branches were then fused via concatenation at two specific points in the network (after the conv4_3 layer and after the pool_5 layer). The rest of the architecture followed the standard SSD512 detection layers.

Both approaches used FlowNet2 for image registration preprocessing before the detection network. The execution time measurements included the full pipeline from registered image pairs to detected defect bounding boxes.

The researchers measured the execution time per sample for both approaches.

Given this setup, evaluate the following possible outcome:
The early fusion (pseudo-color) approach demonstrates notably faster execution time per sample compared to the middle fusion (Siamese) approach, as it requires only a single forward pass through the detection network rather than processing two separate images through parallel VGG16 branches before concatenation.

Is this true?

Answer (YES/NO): YES